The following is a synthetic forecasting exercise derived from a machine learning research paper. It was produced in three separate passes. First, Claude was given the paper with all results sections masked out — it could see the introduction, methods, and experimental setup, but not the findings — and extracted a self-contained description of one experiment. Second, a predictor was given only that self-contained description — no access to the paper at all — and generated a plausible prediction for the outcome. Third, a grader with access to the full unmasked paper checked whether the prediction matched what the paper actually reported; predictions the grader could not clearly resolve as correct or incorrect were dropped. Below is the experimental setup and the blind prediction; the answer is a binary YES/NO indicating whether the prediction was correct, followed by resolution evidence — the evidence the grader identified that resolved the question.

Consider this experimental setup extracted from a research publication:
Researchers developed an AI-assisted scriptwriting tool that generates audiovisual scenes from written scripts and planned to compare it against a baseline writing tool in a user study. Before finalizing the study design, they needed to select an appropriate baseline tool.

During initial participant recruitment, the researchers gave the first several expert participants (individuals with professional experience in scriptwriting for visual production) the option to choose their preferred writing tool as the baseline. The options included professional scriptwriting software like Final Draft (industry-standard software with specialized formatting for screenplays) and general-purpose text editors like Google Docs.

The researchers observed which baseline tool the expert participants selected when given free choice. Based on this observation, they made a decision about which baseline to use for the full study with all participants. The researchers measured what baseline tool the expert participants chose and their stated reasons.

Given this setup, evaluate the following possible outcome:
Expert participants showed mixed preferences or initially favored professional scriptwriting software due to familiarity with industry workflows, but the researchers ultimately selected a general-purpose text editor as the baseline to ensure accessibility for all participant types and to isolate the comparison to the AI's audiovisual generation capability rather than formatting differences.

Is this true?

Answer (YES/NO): NO